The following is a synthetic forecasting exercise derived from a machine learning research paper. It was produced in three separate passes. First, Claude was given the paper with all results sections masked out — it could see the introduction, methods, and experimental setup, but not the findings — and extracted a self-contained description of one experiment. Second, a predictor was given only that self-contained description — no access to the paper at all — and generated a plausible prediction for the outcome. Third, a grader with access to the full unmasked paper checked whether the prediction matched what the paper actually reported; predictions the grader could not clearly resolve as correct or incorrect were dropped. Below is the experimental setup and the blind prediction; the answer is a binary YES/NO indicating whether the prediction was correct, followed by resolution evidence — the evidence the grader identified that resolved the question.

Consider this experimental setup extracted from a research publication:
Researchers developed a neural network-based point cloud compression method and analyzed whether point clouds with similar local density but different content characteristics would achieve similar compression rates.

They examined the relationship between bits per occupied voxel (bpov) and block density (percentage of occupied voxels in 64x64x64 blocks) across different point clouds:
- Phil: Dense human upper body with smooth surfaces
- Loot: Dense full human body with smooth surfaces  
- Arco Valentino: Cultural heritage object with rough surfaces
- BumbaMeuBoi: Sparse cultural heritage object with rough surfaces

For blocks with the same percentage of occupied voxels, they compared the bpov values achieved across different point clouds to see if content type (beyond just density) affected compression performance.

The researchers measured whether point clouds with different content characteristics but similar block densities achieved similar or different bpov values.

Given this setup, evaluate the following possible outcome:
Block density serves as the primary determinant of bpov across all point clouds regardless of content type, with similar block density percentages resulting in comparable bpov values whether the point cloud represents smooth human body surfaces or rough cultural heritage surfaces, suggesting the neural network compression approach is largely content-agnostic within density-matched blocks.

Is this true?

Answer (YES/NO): NO